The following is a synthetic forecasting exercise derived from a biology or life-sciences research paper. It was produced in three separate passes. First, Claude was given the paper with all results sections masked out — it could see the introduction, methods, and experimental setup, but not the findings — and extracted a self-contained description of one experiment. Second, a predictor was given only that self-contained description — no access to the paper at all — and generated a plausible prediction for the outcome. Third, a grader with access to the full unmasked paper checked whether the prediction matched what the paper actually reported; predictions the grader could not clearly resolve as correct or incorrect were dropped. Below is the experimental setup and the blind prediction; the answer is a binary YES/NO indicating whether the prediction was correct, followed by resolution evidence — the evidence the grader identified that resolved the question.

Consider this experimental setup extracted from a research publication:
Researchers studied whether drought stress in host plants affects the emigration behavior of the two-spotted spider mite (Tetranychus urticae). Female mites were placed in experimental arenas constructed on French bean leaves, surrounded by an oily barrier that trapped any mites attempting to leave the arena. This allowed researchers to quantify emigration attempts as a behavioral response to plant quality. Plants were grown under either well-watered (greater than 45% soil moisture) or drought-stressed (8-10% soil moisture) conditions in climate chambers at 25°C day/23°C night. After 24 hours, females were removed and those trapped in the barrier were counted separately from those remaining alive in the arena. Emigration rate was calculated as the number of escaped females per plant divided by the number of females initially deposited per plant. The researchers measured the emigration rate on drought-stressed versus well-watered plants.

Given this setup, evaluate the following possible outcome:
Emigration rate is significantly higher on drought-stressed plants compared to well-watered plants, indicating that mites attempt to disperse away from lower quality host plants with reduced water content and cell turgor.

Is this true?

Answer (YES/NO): NO